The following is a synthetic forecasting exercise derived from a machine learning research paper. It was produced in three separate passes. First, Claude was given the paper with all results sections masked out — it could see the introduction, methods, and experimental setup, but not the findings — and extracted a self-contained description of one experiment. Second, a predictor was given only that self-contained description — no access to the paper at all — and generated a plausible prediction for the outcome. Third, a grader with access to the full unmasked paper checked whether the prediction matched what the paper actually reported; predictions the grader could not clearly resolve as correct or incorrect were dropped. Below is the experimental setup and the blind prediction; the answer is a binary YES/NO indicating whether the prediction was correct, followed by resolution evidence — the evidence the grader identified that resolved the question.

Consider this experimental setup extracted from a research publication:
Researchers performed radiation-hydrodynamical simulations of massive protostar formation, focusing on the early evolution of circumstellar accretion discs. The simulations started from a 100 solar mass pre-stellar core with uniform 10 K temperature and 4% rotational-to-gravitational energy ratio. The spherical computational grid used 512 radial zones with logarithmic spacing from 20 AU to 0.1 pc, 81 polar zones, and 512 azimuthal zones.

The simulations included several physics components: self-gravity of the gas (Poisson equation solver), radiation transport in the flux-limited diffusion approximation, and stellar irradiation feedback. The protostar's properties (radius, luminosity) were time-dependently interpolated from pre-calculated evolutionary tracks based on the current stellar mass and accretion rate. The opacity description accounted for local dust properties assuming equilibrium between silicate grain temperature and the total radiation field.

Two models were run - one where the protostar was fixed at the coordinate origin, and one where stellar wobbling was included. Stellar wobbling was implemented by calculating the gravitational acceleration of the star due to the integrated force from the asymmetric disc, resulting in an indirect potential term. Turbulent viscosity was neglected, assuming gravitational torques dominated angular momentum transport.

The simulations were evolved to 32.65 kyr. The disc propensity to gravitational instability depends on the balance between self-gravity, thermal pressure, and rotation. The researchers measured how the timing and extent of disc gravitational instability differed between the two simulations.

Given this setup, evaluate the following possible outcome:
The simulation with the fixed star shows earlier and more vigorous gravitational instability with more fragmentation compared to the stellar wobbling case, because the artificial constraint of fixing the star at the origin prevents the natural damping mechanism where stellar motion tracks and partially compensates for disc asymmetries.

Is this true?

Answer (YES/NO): YES